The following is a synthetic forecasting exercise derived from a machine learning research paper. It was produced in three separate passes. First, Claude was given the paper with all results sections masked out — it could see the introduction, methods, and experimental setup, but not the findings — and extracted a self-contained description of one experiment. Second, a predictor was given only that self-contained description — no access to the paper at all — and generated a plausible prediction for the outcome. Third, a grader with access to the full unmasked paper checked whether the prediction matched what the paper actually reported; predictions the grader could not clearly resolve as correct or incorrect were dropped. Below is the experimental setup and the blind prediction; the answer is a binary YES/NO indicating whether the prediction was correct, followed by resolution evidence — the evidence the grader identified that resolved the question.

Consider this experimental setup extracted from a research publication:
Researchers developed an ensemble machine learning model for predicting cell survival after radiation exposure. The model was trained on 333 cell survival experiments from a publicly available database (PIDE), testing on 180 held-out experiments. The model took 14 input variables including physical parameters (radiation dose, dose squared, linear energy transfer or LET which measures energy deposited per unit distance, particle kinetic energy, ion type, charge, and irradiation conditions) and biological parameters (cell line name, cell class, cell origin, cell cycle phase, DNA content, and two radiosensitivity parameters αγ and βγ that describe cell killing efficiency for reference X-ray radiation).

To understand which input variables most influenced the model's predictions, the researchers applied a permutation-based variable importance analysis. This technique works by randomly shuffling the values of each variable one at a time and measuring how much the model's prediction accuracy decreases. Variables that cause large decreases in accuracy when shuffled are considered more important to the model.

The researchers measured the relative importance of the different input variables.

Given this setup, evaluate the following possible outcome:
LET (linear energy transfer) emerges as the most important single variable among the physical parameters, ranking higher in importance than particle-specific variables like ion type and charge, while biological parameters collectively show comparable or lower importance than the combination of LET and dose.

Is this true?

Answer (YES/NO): NO